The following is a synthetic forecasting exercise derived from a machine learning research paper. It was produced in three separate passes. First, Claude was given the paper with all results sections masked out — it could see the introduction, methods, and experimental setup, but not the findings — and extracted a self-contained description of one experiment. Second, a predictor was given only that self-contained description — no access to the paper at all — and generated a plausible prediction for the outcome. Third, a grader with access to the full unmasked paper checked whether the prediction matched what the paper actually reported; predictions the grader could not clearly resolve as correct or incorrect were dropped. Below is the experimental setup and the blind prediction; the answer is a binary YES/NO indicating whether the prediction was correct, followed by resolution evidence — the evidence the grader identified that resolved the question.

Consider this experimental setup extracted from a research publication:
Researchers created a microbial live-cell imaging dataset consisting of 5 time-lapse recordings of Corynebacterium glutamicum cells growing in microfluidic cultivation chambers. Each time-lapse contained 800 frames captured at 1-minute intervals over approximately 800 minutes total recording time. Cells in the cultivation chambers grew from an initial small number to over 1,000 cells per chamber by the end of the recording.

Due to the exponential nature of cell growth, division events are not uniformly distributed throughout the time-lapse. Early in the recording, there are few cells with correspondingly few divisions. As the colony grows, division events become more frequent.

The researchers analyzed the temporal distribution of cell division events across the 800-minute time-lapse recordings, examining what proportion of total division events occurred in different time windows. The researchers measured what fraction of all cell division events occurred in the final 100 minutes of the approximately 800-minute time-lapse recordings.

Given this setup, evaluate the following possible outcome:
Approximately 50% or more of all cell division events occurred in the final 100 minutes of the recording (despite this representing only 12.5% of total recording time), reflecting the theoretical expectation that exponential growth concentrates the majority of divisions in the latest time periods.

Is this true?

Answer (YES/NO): YES